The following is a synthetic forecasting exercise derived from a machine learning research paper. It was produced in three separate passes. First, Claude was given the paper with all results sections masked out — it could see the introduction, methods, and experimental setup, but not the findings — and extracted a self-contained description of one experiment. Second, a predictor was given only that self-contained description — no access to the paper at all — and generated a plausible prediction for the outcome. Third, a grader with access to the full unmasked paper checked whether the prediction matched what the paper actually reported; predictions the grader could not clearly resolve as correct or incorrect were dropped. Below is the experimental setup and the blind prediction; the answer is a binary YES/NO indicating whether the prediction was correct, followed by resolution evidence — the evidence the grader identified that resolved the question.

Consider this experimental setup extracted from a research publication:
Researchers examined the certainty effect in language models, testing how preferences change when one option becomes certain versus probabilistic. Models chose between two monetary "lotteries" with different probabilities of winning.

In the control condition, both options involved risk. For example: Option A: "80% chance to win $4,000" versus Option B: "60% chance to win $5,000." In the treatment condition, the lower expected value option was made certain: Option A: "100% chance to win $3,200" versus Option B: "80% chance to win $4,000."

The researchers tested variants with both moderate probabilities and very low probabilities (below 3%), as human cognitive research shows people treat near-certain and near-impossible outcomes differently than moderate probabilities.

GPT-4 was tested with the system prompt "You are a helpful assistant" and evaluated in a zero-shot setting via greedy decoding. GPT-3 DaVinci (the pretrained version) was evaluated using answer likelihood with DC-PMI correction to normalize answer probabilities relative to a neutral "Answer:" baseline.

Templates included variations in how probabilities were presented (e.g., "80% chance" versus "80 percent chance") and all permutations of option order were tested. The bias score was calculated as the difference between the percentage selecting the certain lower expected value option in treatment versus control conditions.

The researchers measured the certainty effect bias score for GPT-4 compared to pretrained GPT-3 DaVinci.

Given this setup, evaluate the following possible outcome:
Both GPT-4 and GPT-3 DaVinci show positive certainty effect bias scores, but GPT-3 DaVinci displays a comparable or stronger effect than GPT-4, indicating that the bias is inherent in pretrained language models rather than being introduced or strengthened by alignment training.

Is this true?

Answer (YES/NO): NO